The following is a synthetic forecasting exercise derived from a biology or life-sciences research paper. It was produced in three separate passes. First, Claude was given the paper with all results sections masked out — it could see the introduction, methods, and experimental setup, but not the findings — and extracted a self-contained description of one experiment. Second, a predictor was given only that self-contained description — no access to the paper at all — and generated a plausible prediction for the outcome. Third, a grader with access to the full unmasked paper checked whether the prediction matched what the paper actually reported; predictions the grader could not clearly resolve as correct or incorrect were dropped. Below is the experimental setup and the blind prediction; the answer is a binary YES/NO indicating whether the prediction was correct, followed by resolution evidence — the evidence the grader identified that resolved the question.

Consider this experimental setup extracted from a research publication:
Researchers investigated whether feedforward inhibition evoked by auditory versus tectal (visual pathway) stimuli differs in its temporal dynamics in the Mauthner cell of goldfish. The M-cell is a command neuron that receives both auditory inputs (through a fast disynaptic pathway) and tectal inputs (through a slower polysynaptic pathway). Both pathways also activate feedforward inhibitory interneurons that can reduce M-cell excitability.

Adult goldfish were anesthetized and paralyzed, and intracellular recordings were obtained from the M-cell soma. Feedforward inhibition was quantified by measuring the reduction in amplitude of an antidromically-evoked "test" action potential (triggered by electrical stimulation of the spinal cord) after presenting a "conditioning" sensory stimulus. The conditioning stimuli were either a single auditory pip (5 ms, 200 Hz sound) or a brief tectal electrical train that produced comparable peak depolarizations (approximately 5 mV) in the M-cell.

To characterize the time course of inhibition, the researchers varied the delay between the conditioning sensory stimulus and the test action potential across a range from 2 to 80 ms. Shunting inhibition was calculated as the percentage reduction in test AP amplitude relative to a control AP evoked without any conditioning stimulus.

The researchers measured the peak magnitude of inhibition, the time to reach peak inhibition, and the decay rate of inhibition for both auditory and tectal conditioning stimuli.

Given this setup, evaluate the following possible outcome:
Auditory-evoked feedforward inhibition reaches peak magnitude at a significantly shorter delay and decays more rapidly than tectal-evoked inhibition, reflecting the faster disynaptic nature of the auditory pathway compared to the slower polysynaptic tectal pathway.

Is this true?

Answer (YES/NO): NO